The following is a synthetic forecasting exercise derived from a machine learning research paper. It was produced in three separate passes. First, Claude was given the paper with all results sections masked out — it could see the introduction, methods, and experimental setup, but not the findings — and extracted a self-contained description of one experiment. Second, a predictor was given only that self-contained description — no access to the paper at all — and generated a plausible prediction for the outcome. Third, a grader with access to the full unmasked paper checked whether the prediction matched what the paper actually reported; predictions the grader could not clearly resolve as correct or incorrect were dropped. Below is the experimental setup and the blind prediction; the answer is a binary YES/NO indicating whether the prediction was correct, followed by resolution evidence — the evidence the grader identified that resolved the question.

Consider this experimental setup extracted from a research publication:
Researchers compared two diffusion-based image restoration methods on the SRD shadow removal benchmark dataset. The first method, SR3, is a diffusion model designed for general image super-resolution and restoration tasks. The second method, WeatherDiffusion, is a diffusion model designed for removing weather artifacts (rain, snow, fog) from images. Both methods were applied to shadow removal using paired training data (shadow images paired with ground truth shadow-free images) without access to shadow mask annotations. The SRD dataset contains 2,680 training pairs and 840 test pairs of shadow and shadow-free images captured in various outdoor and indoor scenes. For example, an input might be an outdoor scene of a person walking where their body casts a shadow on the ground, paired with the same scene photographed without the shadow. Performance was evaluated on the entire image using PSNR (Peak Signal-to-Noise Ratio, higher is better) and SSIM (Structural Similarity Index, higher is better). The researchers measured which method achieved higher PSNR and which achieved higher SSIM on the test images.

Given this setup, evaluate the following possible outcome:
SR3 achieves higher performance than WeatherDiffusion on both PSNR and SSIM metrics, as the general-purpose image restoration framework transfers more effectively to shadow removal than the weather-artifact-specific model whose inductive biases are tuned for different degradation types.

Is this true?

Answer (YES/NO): NO